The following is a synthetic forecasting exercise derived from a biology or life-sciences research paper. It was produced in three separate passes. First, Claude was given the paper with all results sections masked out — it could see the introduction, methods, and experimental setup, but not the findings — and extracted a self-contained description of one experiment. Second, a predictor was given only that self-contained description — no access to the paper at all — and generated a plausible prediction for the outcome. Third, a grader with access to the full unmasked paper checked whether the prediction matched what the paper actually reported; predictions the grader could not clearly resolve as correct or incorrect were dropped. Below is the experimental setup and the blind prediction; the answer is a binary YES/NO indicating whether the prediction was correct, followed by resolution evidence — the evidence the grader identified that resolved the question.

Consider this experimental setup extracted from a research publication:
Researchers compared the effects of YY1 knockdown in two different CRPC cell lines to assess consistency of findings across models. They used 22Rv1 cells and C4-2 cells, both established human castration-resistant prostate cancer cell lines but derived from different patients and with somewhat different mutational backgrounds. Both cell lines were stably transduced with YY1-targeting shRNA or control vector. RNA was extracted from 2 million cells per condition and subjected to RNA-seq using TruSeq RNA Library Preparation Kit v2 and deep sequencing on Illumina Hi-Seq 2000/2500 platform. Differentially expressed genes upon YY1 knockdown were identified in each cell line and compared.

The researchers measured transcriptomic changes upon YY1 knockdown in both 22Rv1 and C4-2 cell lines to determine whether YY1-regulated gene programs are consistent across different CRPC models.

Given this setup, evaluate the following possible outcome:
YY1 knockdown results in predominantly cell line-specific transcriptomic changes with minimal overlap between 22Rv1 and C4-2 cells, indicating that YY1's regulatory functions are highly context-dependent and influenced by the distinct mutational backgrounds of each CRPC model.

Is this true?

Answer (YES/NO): NO